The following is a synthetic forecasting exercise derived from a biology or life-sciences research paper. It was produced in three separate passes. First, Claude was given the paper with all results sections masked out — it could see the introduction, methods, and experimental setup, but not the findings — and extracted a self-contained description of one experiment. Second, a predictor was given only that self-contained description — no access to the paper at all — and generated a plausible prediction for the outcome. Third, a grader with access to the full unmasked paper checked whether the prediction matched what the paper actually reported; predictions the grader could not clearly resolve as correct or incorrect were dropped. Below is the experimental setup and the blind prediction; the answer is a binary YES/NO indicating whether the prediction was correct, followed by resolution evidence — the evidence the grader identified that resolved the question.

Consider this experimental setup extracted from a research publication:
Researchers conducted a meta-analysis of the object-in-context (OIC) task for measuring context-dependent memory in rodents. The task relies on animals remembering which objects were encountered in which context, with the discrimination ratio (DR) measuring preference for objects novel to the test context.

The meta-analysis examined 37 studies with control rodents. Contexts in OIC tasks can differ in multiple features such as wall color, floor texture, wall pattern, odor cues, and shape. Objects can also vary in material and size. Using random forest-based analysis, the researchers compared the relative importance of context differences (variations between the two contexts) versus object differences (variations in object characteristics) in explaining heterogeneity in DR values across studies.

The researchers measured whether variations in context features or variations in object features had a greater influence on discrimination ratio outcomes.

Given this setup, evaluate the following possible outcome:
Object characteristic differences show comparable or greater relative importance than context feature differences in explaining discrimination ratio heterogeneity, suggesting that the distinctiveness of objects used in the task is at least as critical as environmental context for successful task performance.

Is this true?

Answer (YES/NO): NO